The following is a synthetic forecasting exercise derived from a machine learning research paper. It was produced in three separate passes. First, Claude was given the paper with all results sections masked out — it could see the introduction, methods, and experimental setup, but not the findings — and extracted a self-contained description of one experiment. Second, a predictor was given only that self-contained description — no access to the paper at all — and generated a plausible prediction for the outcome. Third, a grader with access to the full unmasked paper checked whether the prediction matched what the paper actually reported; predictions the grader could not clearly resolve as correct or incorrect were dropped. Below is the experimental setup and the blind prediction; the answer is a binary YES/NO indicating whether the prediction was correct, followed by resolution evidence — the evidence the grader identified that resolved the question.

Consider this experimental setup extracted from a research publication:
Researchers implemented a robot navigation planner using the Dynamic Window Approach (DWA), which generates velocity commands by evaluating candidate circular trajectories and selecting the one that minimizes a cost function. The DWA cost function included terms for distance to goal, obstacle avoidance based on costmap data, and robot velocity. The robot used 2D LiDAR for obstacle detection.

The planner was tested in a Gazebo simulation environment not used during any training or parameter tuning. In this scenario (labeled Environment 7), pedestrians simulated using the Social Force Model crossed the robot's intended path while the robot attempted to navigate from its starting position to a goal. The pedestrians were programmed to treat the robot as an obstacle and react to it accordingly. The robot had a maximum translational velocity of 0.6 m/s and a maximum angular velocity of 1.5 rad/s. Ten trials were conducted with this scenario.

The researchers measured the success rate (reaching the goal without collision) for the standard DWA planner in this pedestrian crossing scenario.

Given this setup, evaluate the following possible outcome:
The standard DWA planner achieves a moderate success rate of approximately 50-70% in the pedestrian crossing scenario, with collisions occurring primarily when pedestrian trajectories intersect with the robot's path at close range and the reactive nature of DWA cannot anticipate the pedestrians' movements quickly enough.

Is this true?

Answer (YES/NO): NO